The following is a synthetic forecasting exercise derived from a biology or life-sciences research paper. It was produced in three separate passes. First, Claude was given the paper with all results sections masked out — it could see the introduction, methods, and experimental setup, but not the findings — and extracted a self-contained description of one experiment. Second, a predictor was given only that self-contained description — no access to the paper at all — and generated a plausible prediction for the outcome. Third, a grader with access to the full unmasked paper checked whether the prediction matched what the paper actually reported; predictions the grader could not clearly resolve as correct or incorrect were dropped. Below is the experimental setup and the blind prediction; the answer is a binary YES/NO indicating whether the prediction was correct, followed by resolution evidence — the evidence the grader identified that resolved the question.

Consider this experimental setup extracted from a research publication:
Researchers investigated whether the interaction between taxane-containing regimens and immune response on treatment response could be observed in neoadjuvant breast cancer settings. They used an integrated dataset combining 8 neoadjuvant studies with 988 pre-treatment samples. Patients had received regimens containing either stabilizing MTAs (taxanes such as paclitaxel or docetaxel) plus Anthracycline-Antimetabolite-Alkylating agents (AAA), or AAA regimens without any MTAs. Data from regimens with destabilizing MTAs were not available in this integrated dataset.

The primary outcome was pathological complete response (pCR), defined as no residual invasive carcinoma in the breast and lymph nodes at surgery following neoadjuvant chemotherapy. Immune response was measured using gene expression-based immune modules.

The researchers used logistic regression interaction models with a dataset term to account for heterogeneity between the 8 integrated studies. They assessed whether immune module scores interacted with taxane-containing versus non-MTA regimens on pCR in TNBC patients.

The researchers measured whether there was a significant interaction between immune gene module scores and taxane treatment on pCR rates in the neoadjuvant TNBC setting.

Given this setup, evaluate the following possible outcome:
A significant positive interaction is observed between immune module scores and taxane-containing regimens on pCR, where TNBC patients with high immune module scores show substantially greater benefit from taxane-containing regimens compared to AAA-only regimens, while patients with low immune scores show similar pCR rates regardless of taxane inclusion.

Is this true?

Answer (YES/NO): NO